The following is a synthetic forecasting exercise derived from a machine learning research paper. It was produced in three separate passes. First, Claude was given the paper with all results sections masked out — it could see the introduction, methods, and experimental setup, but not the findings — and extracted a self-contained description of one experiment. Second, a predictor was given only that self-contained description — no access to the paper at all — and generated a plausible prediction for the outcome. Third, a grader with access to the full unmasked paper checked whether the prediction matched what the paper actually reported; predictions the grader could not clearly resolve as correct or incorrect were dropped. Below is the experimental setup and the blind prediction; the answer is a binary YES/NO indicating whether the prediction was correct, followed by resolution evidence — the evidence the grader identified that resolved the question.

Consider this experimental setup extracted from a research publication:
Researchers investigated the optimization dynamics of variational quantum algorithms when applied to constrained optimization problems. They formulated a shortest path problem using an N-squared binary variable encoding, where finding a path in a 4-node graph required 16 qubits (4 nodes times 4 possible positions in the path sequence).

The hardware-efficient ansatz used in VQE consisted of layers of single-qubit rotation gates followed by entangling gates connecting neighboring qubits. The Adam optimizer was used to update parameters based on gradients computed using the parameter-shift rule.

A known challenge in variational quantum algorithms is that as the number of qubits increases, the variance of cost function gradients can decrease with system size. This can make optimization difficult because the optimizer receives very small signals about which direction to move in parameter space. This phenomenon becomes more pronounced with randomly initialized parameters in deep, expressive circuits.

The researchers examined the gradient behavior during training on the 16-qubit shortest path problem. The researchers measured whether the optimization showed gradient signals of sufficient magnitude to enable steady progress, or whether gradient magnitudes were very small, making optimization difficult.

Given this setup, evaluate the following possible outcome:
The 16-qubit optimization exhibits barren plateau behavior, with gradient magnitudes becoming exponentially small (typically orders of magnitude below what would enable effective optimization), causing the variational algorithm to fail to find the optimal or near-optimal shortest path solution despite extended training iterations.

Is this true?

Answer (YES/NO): NO